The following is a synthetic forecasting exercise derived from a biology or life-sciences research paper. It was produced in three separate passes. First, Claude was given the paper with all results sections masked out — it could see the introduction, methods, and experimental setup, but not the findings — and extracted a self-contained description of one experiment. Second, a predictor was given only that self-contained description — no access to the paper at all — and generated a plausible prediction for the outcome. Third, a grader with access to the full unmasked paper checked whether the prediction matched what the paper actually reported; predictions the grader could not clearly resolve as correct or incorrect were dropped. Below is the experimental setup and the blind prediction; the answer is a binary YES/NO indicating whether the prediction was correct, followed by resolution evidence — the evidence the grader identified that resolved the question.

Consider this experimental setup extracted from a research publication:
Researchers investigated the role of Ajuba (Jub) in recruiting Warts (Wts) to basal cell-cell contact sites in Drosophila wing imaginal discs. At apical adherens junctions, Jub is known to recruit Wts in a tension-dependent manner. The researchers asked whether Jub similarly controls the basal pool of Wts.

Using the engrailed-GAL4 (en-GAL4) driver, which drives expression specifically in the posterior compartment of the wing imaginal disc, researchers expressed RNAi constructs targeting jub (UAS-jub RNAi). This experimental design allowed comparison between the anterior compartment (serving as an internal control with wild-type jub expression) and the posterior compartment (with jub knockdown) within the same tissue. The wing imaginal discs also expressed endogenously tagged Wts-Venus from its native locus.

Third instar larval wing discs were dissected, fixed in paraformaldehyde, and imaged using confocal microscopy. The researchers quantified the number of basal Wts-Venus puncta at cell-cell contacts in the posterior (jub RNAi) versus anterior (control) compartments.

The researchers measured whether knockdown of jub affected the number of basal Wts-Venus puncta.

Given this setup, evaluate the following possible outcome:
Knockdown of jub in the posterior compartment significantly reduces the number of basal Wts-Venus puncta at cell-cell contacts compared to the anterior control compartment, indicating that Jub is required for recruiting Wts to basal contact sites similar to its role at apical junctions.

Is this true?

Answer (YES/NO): YES